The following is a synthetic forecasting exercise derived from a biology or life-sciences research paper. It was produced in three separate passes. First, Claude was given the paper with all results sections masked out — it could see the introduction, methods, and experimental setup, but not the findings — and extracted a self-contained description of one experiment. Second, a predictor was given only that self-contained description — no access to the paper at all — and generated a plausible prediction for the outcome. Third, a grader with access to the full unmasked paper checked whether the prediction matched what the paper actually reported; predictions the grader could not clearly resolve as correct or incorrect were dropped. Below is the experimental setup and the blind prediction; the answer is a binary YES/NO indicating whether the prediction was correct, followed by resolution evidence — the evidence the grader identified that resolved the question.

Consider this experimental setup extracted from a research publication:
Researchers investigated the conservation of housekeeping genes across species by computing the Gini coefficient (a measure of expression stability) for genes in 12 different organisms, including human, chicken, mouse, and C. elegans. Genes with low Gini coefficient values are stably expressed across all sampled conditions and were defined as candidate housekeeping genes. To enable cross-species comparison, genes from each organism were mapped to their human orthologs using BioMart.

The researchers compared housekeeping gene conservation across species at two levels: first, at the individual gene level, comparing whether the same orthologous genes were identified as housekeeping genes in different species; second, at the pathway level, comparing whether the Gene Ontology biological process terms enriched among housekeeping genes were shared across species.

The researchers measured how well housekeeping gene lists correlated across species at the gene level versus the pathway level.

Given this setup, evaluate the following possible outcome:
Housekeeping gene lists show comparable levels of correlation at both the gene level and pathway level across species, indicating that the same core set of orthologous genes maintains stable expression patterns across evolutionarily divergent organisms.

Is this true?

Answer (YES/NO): NO